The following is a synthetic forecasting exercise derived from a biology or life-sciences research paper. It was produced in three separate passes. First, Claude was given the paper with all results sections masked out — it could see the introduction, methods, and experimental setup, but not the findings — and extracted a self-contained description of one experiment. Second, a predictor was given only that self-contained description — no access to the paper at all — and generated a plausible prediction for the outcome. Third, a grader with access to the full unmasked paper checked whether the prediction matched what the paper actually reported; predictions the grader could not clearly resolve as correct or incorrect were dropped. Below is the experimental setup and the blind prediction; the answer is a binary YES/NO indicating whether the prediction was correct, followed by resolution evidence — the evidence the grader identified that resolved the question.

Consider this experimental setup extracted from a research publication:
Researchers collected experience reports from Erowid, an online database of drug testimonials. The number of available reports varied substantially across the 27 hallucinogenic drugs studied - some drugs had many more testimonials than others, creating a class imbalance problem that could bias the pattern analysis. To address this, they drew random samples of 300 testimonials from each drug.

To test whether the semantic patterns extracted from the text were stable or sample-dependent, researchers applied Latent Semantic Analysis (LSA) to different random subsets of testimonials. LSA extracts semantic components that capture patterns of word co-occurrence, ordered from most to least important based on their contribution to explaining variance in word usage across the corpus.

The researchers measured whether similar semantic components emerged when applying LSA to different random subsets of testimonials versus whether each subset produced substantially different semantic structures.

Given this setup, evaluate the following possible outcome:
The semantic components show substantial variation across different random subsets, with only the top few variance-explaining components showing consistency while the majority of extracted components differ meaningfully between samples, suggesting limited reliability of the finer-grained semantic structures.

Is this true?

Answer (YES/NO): NO